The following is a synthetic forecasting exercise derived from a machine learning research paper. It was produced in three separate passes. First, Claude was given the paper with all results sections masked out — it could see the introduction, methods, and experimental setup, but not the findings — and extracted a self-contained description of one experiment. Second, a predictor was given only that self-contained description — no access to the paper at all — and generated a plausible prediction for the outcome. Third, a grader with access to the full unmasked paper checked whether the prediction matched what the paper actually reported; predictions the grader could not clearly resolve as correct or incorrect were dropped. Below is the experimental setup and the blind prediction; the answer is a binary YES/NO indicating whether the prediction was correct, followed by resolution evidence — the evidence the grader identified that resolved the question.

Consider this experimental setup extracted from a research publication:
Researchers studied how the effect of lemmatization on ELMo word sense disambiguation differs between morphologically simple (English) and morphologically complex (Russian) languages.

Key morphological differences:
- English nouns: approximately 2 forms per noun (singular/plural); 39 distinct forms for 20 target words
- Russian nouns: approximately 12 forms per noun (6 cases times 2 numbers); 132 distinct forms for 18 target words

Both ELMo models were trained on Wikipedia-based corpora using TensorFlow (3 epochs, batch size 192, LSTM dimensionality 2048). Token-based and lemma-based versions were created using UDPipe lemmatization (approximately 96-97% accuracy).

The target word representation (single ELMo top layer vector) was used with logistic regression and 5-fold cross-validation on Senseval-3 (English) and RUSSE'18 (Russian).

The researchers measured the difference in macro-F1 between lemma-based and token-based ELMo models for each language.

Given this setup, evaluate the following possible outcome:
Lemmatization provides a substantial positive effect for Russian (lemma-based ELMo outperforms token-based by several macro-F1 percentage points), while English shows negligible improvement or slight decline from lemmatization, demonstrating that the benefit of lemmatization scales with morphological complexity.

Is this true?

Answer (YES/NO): NO